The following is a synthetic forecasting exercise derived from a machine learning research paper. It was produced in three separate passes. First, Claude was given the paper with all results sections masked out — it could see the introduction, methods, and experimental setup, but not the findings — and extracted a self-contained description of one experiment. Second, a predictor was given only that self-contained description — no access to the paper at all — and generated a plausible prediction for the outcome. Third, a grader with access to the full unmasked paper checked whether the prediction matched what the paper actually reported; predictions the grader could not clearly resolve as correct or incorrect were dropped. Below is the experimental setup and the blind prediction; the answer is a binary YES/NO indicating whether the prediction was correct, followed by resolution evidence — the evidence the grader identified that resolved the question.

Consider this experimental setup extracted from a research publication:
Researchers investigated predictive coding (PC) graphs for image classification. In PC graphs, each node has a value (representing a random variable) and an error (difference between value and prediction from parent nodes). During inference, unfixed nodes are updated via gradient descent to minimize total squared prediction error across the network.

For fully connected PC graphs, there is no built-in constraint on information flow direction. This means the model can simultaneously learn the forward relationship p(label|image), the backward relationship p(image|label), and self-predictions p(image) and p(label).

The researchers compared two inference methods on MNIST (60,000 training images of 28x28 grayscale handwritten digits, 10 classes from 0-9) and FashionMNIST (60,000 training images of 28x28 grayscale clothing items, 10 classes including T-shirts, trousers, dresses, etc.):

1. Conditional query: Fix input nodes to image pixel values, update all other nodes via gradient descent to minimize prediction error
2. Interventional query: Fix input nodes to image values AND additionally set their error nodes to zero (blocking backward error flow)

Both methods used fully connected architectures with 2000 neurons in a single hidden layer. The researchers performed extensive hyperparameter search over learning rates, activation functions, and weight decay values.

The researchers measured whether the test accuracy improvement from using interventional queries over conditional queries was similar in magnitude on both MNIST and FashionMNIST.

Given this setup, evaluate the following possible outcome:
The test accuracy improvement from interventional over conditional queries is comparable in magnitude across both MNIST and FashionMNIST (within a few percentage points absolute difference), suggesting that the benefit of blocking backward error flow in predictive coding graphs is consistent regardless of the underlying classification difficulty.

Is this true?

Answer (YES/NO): YES